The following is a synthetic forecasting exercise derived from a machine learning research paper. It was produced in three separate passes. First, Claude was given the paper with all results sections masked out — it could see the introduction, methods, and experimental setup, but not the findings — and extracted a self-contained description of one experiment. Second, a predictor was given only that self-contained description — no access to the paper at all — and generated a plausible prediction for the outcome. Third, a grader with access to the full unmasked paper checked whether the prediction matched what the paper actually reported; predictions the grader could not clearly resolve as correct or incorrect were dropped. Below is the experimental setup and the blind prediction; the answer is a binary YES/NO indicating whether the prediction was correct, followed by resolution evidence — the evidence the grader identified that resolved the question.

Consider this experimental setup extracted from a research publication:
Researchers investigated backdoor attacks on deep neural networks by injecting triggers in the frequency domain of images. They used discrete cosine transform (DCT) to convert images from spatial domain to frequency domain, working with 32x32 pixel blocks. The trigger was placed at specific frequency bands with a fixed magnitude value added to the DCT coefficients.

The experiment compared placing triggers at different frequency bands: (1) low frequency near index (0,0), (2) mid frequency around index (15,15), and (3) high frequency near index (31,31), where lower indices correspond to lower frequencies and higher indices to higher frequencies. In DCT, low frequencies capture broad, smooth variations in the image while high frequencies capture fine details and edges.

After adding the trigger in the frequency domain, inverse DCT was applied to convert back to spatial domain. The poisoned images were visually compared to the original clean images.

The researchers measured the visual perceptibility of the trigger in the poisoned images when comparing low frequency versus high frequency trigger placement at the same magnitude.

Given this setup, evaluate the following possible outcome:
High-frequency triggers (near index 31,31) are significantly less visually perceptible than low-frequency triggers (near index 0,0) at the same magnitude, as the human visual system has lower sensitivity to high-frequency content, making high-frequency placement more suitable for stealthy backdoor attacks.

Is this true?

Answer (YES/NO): YES